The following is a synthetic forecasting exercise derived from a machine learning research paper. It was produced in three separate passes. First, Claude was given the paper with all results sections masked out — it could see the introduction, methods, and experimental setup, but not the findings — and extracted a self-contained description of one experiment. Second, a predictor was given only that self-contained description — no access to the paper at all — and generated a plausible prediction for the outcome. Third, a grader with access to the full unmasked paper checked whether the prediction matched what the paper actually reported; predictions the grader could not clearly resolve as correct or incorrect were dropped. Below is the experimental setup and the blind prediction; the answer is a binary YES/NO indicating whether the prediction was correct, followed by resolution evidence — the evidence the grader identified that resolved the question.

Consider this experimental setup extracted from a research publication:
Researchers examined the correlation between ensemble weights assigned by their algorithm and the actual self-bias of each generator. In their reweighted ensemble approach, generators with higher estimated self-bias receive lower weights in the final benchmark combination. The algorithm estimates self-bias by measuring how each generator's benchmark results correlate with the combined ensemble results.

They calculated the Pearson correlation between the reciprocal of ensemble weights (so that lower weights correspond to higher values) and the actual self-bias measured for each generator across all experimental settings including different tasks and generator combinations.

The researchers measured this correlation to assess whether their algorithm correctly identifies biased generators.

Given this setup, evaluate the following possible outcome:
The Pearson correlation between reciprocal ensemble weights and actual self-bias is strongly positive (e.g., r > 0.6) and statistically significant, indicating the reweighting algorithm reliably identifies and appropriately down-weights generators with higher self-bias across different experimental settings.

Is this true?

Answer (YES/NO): YES